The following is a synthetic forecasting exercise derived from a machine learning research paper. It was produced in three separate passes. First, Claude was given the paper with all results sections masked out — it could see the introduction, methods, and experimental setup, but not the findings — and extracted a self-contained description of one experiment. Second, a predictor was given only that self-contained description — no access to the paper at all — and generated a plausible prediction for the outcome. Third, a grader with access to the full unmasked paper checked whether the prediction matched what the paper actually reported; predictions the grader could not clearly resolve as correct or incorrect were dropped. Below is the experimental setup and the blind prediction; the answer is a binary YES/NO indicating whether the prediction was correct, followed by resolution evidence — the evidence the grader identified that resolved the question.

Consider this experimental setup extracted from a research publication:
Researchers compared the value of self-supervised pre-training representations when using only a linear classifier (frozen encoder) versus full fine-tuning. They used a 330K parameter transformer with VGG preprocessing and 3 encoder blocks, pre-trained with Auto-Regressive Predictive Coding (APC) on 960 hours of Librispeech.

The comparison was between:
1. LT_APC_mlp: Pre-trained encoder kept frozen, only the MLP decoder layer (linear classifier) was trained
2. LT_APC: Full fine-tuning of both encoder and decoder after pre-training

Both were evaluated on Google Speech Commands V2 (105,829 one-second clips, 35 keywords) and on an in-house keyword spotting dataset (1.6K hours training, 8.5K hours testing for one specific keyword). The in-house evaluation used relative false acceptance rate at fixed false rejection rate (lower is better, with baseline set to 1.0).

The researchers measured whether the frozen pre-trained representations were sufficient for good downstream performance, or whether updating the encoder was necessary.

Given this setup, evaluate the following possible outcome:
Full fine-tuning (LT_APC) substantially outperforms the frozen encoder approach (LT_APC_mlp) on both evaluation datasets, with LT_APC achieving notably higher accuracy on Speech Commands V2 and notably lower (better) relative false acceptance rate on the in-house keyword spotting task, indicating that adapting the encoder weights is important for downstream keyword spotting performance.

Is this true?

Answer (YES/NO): YES